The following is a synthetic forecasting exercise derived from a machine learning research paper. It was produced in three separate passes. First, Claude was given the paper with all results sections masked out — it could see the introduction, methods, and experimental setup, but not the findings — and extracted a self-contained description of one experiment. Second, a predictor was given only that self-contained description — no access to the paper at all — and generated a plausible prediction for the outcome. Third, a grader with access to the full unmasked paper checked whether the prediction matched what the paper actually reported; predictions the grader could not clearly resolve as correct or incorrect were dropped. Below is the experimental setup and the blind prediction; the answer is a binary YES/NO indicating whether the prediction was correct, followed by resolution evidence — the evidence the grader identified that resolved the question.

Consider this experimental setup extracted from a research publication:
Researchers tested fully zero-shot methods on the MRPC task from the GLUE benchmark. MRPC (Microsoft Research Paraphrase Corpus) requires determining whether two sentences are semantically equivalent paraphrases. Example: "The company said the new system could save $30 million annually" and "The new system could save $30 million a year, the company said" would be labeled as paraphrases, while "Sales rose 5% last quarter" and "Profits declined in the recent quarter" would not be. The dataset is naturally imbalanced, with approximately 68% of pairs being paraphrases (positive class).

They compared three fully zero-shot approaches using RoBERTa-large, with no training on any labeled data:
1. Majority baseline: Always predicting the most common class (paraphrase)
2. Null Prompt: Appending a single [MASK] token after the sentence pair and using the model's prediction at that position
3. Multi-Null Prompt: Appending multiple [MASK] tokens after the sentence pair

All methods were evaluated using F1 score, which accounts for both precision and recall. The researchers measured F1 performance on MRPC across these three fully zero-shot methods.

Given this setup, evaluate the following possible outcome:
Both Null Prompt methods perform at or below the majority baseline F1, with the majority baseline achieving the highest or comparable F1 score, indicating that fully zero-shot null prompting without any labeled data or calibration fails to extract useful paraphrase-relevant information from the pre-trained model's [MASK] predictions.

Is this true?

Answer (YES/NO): YES